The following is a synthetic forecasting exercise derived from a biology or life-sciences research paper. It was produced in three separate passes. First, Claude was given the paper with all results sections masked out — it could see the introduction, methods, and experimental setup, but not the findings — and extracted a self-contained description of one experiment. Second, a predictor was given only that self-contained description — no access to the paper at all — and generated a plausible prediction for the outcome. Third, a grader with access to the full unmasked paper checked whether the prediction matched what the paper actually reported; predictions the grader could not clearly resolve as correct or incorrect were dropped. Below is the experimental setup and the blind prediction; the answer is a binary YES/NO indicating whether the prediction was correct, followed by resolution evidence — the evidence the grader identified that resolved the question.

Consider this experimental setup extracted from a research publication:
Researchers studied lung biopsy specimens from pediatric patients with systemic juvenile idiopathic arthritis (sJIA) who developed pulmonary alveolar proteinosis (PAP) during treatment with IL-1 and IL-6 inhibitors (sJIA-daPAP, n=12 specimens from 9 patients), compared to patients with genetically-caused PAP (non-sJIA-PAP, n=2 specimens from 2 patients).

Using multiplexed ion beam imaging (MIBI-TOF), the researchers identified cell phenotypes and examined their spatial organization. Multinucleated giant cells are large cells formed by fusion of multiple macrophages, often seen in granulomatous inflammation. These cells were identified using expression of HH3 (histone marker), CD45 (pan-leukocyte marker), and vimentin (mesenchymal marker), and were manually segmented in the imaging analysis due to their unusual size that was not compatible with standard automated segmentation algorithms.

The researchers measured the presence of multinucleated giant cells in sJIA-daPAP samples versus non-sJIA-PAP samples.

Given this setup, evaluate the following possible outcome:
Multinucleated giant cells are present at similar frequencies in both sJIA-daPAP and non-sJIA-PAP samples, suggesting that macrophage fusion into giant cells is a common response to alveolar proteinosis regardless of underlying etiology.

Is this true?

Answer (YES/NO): NO